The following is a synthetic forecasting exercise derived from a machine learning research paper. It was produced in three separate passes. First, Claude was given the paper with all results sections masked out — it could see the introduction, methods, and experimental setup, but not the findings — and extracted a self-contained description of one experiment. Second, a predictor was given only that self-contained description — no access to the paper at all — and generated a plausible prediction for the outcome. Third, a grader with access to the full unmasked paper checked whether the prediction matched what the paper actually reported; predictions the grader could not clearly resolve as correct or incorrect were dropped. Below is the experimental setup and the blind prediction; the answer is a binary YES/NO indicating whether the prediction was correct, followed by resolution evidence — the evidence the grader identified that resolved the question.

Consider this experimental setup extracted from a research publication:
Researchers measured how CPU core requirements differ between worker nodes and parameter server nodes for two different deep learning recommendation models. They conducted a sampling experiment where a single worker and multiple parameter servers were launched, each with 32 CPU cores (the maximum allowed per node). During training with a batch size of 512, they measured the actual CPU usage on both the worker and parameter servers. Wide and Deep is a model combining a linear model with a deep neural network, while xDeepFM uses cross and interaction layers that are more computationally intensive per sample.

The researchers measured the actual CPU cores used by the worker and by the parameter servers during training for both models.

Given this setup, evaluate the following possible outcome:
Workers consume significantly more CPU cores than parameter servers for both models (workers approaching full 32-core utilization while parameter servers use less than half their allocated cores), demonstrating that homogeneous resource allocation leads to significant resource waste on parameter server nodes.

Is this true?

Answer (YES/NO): NO